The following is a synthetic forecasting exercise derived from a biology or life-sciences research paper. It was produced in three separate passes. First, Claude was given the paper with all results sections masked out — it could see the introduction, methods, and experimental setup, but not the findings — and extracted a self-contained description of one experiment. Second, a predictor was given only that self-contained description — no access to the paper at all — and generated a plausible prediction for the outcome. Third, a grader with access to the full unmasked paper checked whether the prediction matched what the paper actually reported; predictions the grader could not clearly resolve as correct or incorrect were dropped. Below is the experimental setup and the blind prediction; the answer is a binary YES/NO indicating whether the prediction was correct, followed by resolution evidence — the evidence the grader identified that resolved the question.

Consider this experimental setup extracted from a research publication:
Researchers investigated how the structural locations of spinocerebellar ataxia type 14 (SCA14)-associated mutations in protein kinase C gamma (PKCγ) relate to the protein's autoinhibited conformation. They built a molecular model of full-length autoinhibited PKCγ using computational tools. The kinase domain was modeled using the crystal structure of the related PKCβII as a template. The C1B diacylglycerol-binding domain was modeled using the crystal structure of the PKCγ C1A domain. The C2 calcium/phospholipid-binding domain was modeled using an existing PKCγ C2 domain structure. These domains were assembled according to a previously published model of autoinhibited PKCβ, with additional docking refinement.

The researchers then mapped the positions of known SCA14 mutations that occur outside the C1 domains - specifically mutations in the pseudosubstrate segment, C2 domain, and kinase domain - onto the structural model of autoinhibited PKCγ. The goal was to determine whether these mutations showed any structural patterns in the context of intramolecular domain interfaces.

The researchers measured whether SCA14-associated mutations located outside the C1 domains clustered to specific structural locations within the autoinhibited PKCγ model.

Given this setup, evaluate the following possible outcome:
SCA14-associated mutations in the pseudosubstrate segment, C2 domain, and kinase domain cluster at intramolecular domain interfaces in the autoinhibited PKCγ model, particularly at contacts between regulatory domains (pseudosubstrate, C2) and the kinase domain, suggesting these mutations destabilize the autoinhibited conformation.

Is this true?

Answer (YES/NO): NO